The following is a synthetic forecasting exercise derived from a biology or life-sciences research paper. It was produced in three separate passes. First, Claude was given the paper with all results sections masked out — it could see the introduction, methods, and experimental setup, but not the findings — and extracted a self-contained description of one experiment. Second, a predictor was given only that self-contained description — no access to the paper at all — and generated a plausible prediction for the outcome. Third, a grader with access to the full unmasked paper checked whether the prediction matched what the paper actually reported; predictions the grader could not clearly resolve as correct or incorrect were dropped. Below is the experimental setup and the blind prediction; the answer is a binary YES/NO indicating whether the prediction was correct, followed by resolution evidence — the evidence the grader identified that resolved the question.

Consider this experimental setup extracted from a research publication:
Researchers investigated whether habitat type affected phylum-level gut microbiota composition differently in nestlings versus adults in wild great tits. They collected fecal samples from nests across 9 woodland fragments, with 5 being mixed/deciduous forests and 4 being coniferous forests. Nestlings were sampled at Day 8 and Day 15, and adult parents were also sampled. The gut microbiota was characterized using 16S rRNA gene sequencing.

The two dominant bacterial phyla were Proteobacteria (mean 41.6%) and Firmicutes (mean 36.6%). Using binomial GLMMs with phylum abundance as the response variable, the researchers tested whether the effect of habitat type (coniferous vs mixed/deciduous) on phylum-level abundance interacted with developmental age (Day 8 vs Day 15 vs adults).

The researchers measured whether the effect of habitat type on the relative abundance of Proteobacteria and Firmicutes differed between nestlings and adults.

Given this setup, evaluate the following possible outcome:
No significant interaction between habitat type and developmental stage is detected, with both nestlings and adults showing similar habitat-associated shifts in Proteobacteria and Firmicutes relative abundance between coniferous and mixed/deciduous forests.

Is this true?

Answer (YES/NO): NO